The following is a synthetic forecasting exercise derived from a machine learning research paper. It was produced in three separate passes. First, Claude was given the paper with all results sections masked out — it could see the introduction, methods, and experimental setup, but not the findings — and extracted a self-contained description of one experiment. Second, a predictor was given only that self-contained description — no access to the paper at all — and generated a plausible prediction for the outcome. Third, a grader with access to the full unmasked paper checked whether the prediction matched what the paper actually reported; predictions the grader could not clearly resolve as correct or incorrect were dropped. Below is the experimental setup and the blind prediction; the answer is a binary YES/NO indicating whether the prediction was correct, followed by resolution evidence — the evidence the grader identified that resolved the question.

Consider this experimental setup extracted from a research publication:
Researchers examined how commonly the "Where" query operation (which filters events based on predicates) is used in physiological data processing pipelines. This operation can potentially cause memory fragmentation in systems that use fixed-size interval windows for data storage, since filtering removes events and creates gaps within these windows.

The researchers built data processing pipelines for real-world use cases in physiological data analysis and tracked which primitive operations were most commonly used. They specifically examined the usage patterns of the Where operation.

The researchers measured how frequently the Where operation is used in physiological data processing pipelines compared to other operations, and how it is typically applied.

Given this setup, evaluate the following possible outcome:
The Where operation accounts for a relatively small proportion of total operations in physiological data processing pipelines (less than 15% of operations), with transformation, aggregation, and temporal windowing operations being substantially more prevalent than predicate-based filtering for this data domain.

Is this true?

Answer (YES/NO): YES